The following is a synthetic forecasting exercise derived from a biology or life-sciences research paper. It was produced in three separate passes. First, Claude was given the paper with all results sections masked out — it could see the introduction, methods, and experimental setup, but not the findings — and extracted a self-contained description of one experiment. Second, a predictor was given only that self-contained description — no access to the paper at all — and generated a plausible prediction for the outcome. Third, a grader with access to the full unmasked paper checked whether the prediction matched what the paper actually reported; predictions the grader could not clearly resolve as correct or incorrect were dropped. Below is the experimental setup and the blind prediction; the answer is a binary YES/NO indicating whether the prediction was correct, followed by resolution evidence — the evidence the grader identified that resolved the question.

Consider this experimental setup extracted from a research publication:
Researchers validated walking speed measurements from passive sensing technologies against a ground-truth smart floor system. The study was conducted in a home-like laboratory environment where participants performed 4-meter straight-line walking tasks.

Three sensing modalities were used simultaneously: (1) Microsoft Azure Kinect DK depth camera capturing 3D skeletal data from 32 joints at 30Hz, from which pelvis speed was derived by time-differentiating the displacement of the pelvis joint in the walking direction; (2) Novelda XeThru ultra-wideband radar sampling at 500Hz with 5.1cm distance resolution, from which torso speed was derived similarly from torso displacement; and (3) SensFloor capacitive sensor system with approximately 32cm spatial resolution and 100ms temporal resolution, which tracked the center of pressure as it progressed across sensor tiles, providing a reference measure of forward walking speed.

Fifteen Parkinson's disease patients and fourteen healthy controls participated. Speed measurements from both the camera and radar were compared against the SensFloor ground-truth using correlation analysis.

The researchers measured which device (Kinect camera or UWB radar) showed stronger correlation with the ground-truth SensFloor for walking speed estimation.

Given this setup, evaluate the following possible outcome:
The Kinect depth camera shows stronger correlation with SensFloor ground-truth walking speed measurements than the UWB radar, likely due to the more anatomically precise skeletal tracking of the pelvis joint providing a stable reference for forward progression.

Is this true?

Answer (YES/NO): YES